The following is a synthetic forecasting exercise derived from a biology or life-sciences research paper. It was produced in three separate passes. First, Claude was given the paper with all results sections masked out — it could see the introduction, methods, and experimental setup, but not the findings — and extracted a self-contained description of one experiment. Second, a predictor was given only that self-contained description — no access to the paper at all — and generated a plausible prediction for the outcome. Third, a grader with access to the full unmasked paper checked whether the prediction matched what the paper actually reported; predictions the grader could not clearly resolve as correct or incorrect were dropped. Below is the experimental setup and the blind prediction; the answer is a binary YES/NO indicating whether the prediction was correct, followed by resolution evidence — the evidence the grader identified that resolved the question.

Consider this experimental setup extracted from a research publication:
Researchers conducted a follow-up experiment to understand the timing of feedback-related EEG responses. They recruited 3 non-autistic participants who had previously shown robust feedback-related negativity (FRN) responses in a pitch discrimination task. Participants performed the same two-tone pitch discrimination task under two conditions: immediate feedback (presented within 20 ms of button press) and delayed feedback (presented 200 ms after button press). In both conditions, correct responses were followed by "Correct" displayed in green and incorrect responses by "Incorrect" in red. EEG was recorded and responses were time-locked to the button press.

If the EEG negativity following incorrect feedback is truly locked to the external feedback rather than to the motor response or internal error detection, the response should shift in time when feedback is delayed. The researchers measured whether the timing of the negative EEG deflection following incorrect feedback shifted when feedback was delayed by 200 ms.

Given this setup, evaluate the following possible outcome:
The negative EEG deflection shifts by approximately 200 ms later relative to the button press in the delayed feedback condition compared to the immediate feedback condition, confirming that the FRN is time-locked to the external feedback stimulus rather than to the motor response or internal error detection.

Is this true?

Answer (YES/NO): YES